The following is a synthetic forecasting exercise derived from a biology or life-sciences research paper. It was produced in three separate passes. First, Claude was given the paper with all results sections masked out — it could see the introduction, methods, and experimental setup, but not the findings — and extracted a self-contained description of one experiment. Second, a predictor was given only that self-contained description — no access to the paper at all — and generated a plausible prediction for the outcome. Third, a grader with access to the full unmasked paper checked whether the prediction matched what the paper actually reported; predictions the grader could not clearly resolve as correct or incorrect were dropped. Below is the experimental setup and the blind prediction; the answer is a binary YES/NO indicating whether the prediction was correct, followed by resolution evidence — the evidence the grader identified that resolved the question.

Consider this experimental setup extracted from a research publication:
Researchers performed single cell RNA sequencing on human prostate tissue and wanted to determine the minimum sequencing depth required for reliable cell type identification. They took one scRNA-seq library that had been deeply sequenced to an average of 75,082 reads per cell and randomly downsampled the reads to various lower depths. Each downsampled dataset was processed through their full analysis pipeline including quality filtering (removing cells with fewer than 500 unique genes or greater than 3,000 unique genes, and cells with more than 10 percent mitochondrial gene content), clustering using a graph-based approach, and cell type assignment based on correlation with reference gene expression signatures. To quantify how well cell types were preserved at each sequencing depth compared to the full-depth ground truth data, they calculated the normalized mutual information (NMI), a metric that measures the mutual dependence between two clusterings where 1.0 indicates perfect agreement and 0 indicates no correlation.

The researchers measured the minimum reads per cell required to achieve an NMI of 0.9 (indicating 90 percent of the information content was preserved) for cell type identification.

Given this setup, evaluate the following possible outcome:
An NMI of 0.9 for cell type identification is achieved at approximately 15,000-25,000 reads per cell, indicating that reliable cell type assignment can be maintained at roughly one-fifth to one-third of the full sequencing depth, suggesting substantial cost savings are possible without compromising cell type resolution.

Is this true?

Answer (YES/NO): YES